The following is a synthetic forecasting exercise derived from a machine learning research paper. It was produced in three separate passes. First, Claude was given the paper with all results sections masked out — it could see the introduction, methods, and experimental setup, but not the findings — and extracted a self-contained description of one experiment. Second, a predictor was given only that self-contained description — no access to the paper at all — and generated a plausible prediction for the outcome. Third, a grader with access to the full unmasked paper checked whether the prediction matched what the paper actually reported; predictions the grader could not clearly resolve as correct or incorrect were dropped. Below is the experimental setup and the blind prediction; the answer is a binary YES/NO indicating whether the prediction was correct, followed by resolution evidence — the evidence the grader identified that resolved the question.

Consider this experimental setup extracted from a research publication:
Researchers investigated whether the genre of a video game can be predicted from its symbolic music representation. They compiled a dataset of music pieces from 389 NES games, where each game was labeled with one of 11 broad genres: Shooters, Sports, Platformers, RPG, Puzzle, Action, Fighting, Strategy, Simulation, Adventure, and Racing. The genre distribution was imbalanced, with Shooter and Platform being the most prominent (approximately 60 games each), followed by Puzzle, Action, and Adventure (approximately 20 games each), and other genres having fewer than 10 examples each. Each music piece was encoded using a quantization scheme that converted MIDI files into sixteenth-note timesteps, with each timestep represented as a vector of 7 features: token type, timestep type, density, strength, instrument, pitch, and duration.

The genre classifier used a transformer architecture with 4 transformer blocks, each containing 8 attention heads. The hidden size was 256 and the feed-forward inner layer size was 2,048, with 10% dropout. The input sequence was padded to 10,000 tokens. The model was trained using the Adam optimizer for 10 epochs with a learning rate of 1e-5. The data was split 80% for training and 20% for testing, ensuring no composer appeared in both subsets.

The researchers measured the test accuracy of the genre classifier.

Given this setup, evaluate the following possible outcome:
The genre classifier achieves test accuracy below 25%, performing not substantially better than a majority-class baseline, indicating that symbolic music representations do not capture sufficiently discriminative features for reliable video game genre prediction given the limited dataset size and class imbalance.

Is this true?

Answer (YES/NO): NO